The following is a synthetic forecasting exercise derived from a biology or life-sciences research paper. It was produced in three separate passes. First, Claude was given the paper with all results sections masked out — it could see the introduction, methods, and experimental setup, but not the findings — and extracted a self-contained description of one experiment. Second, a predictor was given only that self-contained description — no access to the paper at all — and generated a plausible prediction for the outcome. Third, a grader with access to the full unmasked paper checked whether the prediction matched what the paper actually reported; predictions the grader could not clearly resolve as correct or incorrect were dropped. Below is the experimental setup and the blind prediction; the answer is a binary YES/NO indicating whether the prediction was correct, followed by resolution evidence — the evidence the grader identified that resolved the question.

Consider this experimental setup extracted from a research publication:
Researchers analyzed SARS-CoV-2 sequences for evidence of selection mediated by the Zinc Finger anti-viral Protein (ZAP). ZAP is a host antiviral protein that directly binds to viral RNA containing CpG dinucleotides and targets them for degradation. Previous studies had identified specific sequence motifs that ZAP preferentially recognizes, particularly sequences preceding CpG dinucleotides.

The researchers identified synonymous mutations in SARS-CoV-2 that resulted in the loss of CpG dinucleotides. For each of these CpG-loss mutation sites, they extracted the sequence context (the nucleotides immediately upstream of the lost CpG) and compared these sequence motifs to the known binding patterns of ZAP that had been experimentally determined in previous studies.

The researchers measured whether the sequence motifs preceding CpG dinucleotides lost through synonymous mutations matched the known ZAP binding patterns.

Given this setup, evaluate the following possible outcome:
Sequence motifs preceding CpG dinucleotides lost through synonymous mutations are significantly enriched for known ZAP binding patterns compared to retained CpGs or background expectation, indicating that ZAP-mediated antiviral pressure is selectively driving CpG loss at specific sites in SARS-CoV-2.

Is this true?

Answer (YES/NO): YES